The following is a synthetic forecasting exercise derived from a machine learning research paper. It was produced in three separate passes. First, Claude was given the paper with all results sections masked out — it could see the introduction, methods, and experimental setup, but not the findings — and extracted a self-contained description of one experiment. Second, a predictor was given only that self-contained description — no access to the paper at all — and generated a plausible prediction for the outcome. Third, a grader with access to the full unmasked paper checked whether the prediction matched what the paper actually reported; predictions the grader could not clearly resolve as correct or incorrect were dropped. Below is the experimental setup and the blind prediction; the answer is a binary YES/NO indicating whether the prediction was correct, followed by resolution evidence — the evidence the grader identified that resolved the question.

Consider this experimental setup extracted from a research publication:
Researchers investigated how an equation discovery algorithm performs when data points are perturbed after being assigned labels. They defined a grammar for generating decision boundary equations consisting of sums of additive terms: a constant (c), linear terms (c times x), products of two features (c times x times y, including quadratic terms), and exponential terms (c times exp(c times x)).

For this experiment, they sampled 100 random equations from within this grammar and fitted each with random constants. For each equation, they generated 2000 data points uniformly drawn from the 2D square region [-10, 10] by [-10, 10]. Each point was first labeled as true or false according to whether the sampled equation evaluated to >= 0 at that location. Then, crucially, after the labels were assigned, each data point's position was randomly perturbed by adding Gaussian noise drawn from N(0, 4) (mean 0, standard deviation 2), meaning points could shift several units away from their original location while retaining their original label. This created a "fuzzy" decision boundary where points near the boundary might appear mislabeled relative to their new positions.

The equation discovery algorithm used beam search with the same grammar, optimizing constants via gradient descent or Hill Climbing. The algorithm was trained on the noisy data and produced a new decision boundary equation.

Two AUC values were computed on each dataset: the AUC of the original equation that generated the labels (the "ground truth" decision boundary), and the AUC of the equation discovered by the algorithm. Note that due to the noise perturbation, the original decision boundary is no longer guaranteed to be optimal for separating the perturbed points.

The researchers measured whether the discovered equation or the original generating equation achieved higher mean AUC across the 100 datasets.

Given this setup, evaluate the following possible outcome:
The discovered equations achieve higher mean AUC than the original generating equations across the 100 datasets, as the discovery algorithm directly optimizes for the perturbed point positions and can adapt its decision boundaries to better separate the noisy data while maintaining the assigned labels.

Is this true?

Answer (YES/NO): YES